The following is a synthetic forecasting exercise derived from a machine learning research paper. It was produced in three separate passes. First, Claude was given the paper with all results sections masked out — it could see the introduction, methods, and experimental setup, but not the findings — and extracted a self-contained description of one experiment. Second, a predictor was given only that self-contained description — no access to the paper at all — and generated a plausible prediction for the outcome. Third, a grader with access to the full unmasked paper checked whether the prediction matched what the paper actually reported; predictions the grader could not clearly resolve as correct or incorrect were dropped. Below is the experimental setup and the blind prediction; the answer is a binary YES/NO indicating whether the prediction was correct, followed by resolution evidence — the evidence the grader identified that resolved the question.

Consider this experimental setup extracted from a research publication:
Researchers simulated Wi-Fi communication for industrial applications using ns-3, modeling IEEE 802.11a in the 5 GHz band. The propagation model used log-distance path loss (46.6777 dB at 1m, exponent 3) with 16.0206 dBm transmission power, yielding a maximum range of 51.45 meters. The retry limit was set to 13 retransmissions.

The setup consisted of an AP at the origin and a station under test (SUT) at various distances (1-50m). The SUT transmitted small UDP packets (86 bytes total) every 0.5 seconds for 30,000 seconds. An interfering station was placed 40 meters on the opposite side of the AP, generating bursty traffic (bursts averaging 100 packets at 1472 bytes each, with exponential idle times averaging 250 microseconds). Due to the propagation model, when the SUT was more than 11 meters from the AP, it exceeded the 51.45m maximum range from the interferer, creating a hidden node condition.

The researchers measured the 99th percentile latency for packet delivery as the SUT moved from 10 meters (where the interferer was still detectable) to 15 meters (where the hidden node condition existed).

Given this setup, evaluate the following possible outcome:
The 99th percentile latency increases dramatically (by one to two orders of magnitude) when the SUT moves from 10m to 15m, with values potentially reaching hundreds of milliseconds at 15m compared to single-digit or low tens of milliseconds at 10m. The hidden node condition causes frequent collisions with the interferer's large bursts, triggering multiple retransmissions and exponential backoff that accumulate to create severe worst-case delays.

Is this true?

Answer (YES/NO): NO